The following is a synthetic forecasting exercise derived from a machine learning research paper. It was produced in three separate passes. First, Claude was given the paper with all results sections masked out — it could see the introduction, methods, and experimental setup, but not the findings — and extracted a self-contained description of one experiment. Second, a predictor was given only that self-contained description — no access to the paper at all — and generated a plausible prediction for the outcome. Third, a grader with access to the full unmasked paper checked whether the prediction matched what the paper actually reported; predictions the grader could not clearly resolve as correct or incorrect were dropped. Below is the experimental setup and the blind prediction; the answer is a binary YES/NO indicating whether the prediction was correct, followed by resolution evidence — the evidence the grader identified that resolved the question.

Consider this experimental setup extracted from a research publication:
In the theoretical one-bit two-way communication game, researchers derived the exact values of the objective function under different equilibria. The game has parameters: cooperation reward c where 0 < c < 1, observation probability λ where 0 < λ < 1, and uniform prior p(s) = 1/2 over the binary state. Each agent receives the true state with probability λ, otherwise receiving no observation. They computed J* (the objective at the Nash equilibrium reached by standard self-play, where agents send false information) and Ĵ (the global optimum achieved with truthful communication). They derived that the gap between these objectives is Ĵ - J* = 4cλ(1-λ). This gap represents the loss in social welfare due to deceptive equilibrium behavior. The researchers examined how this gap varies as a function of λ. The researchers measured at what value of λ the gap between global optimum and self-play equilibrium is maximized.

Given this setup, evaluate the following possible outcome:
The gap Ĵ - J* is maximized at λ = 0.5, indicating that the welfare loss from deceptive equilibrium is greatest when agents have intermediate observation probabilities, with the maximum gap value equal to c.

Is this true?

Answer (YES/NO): YES